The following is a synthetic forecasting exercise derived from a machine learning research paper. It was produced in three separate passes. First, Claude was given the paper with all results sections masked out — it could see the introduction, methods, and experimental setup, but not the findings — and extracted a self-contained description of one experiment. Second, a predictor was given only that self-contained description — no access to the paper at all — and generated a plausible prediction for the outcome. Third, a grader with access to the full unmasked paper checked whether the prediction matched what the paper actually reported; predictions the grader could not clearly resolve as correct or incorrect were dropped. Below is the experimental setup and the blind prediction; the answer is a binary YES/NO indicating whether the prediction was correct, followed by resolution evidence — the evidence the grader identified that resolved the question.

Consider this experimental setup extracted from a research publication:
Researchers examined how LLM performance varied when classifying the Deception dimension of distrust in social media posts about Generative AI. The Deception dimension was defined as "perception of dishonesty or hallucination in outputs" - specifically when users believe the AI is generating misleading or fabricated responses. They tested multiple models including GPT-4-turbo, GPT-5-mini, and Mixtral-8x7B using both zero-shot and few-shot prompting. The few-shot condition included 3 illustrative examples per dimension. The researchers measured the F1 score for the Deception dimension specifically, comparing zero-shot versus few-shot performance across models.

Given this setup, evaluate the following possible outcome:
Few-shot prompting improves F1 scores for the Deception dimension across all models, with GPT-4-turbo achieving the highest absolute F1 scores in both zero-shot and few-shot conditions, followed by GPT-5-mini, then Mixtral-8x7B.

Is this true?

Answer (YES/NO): NO